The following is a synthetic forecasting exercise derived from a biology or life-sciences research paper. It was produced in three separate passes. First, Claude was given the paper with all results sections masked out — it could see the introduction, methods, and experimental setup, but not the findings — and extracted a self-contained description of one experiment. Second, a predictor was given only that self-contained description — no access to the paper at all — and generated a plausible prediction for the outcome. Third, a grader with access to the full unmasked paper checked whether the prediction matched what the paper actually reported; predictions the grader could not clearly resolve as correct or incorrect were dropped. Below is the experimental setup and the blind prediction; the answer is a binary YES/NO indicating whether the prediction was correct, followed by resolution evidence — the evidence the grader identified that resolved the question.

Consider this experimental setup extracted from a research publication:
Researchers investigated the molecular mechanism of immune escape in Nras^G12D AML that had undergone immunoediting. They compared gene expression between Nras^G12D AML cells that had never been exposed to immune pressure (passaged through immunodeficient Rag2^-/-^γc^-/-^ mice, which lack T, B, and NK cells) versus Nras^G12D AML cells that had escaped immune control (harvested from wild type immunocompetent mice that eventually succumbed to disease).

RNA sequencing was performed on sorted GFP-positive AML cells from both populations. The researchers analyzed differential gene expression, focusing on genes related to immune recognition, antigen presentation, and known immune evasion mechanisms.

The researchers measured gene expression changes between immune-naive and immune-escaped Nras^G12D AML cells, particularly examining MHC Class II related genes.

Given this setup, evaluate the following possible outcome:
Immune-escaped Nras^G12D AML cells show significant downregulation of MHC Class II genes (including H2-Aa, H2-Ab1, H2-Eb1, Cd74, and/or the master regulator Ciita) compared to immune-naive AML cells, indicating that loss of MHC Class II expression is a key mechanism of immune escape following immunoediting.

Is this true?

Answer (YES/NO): NO